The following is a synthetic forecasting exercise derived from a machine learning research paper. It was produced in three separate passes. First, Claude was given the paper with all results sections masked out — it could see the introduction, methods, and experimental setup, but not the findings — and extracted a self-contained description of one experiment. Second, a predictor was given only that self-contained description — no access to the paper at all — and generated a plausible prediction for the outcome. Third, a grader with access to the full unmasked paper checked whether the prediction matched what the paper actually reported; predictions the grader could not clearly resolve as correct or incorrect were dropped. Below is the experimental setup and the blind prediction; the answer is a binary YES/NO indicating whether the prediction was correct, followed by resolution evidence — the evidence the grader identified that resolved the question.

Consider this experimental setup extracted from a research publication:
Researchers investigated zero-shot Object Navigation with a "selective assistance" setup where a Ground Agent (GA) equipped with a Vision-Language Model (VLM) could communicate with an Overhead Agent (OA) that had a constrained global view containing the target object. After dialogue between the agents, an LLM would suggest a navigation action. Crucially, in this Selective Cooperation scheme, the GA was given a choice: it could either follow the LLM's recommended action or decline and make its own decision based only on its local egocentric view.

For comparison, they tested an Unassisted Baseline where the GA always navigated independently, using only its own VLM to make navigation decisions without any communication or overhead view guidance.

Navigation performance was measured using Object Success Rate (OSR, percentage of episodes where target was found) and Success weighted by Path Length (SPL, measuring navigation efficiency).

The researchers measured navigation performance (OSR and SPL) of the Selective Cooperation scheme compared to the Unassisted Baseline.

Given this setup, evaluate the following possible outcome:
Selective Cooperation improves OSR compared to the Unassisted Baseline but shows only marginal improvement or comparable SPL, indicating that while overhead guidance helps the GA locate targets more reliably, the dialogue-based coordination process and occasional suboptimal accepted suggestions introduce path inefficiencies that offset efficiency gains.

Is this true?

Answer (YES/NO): NO